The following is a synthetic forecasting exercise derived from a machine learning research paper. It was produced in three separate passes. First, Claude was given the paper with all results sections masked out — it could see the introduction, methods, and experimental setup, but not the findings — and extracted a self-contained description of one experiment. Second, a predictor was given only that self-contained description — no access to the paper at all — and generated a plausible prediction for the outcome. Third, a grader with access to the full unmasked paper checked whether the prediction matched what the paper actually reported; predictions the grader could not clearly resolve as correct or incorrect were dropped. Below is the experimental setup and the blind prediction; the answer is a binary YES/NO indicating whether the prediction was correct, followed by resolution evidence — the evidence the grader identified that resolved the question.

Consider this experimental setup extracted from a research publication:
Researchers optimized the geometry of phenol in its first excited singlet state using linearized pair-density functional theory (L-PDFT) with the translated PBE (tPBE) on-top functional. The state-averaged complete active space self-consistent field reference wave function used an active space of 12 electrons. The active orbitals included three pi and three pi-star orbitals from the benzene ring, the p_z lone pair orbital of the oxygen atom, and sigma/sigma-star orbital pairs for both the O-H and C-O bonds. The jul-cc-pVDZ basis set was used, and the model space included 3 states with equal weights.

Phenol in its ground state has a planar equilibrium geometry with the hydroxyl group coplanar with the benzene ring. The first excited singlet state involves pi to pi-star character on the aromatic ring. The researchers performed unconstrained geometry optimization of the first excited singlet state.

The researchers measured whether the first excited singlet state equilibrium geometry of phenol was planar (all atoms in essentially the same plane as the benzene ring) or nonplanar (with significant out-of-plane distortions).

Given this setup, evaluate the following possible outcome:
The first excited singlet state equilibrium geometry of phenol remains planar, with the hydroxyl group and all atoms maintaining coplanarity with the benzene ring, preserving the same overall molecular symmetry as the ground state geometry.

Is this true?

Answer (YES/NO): YES